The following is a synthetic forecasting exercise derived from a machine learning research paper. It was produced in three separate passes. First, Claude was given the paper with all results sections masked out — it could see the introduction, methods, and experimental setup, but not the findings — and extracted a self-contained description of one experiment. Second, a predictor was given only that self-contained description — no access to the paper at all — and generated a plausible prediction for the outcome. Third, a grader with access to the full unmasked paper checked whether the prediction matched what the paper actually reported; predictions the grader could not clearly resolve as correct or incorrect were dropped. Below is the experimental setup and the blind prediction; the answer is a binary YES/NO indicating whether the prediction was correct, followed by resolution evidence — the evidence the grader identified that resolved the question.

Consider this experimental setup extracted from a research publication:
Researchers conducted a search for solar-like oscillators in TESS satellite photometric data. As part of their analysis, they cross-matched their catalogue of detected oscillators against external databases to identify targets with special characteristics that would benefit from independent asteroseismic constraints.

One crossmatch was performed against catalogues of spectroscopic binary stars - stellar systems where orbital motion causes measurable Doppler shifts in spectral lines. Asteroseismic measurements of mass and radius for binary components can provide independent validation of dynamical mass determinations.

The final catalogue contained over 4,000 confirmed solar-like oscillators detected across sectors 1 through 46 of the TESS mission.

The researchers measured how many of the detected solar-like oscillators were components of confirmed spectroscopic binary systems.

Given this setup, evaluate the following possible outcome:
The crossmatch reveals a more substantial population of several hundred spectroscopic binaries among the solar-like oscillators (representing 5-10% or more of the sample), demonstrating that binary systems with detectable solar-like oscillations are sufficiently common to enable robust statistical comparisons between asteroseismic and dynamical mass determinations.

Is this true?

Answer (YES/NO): NO